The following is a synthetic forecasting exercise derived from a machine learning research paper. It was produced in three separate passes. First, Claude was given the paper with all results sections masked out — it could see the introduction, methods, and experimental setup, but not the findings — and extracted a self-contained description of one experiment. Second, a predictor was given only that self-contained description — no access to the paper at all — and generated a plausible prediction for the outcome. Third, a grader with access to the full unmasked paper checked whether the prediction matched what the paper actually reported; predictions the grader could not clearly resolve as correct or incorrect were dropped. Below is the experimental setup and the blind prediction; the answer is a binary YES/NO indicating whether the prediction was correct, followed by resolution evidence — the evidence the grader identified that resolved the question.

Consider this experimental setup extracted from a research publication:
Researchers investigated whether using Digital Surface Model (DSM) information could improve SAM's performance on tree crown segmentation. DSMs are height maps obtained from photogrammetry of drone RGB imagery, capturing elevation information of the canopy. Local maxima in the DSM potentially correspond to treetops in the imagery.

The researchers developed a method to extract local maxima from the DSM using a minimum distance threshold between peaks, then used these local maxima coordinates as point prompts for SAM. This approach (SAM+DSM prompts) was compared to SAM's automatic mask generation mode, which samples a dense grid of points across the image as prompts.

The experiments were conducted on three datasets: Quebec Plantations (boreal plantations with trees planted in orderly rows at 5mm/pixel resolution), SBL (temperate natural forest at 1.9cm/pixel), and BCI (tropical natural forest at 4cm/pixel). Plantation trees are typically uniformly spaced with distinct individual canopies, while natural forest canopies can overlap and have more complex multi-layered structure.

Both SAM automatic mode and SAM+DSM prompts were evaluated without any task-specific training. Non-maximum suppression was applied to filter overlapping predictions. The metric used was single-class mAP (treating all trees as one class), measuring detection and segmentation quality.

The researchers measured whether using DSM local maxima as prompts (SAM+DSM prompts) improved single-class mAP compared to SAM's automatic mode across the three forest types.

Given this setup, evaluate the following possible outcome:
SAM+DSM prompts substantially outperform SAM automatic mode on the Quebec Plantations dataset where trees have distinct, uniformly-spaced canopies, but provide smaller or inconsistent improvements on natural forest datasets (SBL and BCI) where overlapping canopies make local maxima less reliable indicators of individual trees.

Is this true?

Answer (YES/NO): NO